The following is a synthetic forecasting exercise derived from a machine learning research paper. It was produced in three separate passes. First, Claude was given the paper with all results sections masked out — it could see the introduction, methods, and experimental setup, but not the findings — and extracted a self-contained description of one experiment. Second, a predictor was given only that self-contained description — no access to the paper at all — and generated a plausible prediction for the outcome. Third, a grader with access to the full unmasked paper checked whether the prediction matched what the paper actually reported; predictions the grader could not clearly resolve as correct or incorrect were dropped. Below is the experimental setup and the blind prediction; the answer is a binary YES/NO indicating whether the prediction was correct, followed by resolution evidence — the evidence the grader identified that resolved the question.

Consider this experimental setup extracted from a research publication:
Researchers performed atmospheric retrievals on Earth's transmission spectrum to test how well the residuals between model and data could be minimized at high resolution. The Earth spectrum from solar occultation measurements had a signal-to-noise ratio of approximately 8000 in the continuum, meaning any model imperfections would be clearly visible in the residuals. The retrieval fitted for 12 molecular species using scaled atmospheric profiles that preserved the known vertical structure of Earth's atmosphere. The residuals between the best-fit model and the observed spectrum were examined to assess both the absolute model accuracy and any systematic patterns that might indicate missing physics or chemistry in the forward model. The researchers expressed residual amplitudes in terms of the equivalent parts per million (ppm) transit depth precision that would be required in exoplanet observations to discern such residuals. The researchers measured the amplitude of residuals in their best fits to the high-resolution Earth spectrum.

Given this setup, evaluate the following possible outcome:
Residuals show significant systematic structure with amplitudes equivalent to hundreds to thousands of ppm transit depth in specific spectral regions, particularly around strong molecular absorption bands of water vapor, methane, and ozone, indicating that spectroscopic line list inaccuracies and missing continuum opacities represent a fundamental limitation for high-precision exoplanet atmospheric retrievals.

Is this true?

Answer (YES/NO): NO